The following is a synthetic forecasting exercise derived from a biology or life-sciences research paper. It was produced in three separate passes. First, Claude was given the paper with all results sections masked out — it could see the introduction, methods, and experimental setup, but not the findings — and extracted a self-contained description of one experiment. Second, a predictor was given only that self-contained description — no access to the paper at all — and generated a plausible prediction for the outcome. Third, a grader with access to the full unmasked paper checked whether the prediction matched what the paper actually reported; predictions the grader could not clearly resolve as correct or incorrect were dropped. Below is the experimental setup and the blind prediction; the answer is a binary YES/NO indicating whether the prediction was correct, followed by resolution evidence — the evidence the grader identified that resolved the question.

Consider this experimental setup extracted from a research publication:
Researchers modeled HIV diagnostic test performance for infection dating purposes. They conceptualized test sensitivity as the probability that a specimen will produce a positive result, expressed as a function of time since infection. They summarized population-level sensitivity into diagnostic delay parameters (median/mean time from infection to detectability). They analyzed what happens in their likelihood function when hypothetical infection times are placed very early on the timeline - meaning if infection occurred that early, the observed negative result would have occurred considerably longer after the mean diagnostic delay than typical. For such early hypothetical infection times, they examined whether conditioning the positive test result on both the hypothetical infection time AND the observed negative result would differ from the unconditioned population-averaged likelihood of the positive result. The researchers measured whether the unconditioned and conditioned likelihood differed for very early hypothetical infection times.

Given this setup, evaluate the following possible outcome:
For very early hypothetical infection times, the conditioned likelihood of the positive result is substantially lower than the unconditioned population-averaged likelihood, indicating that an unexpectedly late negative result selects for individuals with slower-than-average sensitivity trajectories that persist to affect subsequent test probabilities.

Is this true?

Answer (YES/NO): NO